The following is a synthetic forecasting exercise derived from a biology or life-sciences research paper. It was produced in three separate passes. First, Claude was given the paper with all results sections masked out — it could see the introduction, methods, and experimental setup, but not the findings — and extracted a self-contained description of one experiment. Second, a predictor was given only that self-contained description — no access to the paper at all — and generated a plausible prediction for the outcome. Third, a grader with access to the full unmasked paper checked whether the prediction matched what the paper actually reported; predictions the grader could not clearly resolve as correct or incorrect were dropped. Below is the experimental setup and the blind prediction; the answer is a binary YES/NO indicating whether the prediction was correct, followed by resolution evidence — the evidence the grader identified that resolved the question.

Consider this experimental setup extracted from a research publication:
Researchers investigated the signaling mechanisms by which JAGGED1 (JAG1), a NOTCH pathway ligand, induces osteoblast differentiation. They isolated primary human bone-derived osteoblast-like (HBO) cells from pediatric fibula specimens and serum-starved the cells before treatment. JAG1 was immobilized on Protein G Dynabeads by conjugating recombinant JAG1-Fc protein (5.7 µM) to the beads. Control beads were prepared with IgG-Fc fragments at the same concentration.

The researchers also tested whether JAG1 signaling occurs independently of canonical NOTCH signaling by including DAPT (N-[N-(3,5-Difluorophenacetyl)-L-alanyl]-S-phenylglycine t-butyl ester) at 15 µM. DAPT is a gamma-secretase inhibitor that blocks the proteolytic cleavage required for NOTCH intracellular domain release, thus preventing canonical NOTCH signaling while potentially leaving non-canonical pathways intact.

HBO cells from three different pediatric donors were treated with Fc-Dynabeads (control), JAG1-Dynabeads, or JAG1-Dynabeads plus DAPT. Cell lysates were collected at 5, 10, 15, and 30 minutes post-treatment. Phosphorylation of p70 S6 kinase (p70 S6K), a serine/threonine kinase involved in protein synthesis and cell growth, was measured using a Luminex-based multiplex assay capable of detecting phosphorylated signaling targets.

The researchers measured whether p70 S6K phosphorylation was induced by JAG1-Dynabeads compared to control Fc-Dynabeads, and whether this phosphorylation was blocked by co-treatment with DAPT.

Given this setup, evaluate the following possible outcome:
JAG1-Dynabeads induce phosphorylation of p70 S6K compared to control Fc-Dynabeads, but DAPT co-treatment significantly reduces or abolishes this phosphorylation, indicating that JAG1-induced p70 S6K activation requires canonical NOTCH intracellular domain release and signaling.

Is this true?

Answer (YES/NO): NO